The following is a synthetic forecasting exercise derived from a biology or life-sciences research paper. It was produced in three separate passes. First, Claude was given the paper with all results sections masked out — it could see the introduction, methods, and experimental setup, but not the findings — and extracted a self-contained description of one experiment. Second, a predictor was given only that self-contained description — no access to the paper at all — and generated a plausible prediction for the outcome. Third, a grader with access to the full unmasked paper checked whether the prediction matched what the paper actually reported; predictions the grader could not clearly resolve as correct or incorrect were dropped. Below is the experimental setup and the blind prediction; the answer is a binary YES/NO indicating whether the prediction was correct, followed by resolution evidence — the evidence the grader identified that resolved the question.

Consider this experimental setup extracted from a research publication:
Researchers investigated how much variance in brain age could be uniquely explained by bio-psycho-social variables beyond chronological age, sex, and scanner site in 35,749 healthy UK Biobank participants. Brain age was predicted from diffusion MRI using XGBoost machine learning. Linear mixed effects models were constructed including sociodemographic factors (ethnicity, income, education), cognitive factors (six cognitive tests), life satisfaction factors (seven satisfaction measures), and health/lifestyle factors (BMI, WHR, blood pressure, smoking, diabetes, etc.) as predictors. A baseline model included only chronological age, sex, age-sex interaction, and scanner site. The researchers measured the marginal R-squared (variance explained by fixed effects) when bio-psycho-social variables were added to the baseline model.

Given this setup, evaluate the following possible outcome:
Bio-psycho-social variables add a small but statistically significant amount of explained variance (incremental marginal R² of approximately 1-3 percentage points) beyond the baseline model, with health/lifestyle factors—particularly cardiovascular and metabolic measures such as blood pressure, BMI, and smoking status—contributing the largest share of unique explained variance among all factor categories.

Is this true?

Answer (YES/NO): YES